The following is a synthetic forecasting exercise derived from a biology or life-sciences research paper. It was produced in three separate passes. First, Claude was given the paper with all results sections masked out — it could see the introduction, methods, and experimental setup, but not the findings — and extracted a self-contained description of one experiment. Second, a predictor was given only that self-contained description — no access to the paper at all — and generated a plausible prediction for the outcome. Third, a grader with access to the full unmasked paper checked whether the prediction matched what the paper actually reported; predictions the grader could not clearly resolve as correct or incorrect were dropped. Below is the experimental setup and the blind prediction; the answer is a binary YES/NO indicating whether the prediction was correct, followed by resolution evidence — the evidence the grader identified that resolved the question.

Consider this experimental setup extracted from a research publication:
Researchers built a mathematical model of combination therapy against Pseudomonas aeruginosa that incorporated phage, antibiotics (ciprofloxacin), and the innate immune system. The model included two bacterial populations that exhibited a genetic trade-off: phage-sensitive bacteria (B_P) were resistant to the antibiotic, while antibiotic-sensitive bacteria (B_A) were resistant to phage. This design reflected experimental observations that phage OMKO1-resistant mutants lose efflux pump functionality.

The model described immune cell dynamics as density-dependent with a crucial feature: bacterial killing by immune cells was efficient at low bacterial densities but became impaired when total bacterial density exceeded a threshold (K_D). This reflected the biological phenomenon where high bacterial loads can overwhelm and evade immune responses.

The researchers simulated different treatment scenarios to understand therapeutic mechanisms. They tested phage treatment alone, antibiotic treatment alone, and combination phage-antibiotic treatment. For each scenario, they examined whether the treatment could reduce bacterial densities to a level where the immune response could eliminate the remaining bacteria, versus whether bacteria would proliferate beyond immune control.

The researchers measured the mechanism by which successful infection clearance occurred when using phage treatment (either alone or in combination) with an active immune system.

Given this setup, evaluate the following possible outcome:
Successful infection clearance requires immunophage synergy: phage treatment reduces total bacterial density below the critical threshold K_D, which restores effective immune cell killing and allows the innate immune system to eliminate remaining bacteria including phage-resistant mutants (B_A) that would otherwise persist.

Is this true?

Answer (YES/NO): YES